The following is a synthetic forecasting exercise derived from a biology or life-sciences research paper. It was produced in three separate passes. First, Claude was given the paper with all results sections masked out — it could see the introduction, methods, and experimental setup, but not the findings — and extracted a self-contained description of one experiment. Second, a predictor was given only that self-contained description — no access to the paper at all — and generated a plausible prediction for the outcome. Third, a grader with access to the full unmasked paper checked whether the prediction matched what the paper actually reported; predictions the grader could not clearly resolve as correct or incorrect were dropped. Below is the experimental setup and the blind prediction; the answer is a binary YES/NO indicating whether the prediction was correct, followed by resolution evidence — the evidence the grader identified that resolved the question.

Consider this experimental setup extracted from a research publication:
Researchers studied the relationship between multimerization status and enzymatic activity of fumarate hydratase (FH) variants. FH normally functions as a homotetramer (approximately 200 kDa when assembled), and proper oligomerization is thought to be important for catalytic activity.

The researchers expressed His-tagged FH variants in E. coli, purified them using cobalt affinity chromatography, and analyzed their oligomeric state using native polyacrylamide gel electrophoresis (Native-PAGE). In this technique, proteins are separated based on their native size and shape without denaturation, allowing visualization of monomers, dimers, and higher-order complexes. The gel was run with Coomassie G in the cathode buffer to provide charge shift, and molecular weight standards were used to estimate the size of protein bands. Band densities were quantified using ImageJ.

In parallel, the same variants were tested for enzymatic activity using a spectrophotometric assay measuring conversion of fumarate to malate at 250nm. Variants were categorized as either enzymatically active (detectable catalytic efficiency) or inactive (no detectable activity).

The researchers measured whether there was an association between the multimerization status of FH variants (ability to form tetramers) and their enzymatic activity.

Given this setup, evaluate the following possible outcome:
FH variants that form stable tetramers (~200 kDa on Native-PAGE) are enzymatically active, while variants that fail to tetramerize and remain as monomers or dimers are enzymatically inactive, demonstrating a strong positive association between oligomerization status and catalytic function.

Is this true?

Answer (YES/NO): NO